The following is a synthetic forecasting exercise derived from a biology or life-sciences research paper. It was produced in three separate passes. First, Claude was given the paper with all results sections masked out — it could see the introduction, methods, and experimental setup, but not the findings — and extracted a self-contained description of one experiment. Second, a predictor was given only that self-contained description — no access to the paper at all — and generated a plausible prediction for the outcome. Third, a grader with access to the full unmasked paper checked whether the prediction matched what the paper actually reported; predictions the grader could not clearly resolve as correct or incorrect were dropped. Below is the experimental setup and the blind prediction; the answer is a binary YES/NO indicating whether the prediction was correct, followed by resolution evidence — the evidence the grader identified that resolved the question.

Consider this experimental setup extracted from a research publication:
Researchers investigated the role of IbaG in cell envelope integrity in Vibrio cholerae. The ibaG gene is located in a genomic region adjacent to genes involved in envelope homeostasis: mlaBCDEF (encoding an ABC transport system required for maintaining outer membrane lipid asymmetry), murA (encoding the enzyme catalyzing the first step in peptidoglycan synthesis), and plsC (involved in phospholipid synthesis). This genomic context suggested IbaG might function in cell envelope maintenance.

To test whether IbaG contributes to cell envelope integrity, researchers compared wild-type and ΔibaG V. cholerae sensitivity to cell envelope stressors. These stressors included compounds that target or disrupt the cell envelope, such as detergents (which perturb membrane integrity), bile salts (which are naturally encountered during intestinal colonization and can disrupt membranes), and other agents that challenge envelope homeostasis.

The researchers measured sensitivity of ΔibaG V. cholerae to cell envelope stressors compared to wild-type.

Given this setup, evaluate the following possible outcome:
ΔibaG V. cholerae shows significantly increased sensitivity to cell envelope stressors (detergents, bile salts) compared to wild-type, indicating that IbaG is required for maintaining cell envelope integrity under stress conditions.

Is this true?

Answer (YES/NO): YES